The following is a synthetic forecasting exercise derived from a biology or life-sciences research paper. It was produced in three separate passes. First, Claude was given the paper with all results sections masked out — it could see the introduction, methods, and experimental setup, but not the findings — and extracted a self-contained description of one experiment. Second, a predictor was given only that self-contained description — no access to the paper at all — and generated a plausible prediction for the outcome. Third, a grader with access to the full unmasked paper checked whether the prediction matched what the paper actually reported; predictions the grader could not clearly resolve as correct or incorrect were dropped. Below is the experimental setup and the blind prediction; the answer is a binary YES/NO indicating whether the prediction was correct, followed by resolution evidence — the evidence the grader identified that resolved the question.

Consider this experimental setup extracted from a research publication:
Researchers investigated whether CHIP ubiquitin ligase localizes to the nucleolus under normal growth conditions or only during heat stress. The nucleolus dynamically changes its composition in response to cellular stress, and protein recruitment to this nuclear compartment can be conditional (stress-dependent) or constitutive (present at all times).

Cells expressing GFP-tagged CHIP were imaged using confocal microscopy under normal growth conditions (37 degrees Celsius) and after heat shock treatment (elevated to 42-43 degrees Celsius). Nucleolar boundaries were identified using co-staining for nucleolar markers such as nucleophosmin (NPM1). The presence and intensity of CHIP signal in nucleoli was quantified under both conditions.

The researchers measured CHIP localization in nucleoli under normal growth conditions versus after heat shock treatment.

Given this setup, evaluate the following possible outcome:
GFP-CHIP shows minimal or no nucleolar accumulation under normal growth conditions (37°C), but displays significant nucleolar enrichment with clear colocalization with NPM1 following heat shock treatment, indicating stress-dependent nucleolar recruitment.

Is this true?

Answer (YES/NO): YES